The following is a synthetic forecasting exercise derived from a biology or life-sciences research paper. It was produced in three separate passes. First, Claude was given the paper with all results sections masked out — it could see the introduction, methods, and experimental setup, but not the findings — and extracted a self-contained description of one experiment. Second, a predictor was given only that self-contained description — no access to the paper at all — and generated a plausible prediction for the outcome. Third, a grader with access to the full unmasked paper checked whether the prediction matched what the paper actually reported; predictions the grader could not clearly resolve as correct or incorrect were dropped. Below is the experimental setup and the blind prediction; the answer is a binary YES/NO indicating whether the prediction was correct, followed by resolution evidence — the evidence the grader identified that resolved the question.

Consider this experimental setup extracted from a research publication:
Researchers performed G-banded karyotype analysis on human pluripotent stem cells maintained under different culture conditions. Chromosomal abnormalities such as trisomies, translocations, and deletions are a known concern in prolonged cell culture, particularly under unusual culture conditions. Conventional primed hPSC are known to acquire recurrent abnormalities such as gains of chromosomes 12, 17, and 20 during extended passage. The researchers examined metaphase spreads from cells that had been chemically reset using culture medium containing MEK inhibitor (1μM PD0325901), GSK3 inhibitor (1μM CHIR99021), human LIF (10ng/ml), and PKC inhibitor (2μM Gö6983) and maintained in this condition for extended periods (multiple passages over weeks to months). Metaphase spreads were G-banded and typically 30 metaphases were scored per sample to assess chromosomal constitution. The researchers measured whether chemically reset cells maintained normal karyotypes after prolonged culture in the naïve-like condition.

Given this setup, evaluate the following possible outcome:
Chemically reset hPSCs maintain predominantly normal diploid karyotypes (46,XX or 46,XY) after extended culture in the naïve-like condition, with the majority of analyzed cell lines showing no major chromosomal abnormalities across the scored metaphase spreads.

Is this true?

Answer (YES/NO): YES